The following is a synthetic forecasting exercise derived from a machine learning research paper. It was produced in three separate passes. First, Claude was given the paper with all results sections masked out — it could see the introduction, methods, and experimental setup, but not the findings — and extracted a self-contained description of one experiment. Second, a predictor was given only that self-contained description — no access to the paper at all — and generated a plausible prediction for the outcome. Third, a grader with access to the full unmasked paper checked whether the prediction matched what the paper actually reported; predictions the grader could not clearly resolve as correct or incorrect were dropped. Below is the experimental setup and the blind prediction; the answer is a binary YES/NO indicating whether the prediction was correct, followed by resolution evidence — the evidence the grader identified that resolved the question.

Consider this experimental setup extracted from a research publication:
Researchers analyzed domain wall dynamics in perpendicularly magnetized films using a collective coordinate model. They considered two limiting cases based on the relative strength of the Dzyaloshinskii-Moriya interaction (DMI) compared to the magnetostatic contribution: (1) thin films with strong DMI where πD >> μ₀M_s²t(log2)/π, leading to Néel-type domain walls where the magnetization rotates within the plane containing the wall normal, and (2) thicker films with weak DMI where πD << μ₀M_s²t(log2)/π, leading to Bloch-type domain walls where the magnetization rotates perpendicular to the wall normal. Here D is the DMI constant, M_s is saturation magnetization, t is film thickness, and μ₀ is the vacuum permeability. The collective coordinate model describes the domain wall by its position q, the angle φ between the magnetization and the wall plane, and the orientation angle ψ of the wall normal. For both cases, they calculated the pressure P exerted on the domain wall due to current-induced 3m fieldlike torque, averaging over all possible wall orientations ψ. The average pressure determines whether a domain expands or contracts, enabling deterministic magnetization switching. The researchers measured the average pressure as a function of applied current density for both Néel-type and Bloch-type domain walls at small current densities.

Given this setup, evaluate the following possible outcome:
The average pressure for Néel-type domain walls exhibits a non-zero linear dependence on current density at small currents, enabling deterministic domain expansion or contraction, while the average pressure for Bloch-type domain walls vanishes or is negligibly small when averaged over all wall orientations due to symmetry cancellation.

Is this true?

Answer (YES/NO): NO